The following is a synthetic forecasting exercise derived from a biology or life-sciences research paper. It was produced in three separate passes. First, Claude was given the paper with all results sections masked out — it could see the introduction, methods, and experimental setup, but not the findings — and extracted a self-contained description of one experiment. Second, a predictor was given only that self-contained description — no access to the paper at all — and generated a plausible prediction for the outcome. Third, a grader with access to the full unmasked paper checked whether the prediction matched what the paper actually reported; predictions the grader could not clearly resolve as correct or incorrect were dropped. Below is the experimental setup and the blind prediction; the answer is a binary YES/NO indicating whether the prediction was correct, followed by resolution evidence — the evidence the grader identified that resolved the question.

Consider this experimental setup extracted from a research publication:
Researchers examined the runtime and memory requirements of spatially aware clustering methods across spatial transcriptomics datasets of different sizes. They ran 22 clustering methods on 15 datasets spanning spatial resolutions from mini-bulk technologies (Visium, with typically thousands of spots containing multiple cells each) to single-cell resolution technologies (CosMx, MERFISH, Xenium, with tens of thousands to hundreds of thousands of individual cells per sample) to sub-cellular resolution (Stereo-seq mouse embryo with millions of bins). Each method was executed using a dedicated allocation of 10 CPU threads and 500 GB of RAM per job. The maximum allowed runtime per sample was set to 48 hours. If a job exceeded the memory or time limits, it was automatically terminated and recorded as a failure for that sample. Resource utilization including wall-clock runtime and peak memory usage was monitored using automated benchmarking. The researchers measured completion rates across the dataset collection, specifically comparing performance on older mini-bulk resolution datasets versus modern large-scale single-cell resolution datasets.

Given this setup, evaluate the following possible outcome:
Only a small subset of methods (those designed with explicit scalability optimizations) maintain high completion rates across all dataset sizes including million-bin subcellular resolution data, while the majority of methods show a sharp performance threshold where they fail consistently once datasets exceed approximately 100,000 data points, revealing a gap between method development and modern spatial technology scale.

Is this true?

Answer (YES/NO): NO